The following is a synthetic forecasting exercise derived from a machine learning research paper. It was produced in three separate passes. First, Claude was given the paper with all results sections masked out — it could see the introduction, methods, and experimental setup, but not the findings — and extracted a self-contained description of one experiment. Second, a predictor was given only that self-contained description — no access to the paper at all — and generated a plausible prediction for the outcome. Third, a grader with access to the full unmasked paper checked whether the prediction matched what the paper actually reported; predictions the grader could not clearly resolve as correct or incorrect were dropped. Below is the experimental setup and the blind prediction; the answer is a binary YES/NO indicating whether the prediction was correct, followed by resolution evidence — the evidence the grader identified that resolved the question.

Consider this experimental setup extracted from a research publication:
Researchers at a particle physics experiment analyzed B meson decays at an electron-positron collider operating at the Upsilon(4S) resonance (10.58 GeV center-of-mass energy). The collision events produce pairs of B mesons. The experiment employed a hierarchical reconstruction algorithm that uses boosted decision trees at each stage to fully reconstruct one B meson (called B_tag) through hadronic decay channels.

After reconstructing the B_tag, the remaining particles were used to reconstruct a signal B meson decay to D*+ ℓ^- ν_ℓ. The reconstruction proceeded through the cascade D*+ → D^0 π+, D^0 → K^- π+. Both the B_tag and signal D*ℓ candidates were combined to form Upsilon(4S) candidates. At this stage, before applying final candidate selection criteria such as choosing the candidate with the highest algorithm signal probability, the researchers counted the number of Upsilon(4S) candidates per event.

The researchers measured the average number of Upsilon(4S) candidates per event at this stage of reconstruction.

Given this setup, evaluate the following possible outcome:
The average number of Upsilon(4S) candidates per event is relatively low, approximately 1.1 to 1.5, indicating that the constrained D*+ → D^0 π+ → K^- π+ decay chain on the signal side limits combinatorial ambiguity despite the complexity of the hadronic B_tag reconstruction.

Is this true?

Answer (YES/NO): YES